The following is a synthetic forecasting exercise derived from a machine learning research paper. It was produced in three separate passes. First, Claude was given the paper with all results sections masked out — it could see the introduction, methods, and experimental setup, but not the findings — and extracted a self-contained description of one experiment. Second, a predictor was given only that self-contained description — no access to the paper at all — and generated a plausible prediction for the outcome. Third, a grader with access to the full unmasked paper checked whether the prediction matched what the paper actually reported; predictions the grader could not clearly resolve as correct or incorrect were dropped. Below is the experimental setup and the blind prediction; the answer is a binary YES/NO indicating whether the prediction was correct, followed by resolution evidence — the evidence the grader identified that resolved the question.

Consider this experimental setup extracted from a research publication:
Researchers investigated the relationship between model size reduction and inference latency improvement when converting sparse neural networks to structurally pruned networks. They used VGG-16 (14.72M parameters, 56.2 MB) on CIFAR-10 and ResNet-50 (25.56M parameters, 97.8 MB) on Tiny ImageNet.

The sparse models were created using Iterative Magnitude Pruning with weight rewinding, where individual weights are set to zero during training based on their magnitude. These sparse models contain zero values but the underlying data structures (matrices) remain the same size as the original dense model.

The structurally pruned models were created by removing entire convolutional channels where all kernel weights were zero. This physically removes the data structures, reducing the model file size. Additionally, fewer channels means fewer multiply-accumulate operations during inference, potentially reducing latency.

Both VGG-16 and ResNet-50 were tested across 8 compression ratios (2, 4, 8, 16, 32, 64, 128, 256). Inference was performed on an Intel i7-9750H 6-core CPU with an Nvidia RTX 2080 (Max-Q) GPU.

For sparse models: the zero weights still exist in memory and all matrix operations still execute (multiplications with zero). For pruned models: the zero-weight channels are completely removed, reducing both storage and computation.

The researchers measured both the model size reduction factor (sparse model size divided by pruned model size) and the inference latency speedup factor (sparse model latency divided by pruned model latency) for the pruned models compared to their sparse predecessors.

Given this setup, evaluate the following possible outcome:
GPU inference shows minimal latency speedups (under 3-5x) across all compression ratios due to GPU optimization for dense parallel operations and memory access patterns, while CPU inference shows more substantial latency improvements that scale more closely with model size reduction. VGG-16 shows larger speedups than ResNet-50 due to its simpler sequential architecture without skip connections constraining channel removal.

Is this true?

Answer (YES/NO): YES